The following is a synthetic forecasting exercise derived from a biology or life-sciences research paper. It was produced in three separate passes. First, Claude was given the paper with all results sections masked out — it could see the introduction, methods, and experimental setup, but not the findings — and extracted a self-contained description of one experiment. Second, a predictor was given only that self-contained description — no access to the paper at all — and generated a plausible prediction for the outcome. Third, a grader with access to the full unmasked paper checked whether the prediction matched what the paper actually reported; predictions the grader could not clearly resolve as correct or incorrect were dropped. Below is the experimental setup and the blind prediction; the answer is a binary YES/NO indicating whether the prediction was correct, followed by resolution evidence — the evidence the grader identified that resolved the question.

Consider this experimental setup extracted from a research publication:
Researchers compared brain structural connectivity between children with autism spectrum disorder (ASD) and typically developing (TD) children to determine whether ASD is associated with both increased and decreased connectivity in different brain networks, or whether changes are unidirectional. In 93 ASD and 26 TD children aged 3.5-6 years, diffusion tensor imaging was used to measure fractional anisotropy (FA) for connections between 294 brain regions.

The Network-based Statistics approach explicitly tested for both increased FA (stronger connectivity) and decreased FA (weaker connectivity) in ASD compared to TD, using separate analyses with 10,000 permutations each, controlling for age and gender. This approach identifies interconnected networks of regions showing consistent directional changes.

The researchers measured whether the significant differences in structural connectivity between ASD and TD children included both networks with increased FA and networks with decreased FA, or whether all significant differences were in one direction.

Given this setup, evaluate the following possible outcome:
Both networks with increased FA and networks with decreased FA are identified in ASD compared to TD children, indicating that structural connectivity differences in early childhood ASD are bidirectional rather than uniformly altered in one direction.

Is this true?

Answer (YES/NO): NO